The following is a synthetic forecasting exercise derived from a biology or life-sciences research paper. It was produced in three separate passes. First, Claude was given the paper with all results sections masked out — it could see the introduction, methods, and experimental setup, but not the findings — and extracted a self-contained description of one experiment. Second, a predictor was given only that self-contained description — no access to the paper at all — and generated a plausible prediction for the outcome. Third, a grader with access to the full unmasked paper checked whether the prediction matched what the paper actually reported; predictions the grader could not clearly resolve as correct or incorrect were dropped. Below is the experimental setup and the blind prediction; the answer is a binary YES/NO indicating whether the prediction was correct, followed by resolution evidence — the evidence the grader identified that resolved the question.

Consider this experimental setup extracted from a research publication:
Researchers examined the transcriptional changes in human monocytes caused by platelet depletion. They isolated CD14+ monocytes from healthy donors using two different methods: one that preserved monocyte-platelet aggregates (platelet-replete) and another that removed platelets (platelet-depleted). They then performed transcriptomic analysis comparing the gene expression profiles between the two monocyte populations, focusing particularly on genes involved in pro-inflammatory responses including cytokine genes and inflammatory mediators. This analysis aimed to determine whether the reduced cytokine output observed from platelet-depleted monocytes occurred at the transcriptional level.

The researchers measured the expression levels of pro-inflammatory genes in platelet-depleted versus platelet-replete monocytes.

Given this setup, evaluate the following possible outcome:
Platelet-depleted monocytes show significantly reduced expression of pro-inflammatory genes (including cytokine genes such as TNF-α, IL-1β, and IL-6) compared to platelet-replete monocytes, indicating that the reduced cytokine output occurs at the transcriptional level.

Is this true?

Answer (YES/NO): YES